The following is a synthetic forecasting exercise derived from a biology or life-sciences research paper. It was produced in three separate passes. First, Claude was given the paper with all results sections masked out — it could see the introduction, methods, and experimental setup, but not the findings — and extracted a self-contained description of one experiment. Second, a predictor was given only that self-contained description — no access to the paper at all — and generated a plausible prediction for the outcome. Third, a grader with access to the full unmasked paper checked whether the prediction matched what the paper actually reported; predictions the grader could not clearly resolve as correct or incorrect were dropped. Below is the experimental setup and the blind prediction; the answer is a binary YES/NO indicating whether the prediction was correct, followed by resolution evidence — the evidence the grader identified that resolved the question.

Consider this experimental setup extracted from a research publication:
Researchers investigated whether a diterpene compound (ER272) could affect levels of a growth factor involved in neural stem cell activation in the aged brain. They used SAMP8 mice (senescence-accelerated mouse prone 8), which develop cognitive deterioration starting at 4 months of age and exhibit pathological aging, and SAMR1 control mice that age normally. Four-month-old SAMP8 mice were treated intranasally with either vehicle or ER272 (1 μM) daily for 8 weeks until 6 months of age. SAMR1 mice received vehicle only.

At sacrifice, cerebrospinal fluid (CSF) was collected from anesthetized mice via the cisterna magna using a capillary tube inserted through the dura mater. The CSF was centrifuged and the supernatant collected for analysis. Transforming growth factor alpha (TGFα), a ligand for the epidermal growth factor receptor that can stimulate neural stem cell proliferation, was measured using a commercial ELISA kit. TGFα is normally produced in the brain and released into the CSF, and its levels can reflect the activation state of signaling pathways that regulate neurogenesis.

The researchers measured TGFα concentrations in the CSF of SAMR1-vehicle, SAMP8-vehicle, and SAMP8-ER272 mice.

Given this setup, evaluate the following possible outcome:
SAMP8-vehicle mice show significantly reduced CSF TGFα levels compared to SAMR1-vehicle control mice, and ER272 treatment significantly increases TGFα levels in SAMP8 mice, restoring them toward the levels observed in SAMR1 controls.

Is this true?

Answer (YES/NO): NO